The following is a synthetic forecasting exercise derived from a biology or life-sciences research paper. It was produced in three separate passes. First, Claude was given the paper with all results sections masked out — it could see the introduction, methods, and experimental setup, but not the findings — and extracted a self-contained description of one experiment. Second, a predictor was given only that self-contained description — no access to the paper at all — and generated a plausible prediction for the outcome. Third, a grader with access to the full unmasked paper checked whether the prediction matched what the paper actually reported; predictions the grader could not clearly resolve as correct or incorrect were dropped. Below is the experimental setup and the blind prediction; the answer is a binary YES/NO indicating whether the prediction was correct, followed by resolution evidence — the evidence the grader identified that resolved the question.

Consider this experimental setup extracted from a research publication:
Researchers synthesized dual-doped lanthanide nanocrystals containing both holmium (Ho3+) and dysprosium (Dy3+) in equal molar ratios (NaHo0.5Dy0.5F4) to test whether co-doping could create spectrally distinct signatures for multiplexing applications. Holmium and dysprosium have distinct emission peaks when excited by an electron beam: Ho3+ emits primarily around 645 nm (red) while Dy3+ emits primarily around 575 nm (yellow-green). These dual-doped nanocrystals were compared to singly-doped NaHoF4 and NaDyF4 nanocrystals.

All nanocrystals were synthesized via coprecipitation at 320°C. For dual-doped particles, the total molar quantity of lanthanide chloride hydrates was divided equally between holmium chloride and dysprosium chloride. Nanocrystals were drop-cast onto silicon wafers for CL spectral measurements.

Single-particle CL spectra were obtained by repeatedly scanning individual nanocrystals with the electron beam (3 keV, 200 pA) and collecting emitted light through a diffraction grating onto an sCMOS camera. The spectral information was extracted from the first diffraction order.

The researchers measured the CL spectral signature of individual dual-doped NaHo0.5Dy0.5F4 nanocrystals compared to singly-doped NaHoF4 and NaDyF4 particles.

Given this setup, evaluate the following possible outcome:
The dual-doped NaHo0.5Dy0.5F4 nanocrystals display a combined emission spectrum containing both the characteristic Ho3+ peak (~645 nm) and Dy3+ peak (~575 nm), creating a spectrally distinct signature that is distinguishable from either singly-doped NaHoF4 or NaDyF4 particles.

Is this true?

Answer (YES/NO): YES